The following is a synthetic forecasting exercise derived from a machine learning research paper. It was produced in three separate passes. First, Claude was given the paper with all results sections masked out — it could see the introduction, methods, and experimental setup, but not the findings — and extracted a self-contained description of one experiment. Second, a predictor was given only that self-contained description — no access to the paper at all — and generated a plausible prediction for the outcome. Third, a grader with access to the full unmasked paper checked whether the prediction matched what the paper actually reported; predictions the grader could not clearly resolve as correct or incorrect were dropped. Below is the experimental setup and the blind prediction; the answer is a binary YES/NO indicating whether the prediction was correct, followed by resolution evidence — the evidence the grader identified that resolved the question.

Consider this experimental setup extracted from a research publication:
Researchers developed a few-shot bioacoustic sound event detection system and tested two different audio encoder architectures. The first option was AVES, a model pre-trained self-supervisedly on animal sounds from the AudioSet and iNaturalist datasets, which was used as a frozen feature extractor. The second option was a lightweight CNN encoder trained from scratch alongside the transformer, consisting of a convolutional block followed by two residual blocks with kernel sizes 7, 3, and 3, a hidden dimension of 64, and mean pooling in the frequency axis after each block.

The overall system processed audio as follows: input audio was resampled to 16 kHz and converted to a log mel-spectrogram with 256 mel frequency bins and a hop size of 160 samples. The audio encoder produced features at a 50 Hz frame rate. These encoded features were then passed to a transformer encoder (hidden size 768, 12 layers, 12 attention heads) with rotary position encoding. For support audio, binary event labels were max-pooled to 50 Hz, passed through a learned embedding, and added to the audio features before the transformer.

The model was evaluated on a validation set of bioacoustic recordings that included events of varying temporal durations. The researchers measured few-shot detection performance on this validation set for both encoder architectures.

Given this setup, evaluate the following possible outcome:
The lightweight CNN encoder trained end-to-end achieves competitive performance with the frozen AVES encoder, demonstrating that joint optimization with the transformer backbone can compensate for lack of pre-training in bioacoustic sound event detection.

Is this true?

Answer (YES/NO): NO